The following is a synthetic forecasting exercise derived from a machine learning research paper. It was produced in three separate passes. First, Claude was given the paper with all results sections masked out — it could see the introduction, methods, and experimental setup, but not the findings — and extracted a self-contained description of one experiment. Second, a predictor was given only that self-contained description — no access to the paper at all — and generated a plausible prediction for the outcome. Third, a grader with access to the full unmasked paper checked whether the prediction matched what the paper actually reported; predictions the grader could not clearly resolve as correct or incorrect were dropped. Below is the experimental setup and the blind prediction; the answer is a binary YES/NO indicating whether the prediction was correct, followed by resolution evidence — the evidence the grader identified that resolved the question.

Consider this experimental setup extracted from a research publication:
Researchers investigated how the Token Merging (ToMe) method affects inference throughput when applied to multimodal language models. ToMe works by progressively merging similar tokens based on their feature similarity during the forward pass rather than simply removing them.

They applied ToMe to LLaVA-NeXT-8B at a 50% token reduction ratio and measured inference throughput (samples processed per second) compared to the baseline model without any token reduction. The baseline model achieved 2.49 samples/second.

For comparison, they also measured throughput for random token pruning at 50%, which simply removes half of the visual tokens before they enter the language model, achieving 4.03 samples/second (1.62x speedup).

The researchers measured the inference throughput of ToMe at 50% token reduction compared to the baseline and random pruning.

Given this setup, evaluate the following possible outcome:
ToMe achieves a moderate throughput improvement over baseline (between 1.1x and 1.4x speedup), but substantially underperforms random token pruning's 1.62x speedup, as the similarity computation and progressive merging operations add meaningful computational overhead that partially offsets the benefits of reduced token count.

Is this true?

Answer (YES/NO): NO